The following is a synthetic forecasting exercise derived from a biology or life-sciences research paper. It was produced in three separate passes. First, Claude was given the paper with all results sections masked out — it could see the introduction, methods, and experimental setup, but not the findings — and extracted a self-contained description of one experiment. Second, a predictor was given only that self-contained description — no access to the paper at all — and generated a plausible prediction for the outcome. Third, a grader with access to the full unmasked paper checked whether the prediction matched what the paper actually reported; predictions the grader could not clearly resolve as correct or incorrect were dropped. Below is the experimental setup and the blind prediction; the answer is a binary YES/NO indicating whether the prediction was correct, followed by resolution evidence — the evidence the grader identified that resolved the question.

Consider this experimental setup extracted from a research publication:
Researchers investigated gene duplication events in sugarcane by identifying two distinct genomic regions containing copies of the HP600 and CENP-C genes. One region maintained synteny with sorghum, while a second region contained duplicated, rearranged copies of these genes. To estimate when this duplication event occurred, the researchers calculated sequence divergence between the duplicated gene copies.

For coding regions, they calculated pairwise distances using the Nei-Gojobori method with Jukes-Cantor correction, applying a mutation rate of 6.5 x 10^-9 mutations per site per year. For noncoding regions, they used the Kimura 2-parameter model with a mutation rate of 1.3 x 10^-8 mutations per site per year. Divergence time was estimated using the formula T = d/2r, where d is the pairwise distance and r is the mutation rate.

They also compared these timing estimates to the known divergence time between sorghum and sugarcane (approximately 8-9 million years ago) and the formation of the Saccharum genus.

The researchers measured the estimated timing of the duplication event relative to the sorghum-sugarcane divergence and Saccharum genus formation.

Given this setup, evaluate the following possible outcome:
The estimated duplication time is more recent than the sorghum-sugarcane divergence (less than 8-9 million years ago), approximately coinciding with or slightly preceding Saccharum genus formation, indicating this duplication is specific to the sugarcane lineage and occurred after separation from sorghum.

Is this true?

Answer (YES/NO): YES